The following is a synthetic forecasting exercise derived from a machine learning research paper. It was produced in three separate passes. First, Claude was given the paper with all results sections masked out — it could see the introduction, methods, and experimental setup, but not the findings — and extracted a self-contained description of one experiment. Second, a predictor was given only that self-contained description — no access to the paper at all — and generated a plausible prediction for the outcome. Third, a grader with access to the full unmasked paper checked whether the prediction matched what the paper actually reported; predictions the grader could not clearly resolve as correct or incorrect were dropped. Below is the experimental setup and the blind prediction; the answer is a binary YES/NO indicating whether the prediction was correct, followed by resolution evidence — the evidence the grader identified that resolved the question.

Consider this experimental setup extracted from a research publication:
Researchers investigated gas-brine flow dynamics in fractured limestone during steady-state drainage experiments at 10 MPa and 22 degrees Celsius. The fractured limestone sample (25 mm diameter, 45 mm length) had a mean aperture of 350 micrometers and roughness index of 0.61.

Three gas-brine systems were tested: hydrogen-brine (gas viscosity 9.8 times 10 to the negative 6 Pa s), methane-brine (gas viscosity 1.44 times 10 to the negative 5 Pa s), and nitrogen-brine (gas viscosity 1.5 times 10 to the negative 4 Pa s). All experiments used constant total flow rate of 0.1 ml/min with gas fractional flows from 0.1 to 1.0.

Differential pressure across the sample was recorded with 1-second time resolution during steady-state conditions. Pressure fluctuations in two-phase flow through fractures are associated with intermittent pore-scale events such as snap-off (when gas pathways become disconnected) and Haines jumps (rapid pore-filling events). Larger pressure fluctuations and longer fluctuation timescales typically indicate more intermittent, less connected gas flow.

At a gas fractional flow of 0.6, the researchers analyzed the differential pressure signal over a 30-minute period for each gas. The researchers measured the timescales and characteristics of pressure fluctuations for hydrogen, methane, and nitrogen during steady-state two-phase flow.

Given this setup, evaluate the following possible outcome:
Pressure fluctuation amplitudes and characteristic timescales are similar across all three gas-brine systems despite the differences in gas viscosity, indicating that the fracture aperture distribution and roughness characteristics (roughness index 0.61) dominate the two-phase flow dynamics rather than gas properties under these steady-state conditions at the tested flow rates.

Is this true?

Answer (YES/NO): NO